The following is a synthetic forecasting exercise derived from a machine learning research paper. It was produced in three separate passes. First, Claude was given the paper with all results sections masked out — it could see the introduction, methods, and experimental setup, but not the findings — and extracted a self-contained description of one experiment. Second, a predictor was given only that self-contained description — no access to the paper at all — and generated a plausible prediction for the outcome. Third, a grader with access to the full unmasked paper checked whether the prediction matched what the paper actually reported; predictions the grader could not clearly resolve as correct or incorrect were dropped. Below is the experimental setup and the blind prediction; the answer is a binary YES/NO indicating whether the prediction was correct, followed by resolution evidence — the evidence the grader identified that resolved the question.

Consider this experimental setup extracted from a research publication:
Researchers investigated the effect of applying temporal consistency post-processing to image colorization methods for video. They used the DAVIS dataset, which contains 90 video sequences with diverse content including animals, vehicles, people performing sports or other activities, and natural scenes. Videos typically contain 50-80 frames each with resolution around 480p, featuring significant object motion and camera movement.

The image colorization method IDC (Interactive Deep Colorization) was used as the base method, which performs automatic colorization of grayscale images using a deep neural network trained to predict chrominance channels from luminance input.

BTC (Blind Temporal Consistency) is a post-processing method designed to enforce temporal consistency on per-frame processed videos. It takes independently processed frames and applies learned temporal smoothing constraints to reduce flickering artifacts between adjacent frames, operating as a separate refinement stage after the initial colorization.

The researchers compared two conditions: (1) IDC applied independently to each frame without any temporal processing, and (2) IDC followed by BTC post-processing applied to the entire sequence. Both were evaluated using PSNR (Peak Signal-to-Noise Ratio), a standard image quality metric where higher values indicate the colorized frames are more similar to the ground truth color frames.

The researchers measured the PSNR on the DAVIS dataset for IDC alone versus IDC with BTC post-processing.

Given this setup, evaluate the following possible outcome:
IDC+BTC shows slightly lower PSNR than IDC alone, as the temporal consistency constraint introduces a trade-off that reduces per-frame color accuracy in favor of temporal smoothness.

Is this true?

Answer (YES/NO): YES